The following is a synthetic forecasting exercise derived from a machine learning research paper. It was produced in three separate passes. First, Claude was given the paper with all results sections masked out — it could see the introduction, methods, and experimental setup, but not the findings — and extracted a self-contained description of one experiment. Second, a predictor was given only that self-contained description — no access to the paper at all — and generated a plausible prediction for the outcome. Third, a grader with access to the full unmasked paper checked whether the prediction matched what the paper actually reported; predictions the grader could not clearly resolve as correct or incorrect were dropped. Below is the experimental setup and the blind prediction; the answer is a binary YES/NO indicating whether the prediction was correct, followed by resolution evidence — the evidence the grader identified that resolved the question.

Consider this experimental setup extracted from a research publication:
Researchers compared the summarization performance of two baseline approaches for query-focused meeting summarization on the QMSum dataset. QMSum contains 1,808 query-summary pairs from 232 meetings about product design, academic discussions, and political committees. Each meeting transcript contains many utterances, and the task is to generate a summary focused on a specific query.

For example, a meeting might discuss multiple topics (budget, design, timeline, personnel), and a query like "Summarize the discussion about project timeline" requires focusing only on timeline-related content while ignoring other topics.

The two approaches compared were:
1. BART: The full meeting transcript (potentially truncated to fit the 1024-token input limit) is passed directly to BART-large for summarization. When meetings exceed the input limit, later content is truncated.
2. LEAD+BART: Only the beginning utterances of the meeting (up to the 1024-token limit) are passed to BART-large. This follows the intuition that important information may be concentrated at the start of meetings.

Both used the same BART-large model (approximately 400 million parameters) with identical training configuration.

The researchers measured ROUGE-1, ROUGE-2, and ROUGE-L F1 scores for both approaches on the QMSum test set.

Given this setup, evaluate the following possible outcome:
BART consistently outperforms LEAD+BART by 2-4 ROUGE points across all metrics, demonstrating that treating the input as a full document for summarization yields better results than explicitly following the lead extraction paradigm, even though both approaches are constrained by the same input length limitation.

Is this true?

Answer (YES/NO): NO